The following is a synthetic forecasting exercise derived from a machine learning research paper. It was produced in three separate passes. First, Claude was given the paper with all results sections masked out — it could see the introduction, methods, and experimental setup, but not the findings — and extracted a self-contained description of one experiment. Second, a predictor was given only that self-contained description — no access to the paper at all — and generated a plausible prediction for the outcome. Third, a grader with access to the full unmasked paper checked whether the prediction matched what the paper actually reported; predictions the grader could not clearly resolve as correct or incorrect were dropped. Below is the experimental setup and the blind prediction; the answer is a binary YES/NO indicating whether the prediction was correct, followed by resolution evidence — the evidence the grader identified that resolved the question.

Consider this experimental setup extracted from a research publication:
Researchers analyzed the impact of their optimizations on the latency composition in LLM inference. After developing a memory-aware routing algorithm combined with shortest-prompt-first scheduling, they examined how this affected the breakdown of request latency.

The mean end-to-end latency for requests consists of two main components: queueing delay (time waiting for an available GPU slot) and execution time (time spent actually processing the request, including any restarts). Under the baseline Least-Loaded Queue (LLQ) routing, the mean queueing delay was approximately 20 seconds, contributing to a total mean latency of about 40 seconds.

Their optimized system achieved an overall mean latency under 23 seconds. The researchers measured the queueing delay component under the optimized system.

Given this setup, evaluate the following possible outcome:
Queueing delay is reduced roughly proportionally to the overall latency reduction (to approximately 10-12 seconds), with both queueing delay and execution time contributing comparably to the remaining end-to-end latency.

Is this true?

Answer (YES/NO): NO